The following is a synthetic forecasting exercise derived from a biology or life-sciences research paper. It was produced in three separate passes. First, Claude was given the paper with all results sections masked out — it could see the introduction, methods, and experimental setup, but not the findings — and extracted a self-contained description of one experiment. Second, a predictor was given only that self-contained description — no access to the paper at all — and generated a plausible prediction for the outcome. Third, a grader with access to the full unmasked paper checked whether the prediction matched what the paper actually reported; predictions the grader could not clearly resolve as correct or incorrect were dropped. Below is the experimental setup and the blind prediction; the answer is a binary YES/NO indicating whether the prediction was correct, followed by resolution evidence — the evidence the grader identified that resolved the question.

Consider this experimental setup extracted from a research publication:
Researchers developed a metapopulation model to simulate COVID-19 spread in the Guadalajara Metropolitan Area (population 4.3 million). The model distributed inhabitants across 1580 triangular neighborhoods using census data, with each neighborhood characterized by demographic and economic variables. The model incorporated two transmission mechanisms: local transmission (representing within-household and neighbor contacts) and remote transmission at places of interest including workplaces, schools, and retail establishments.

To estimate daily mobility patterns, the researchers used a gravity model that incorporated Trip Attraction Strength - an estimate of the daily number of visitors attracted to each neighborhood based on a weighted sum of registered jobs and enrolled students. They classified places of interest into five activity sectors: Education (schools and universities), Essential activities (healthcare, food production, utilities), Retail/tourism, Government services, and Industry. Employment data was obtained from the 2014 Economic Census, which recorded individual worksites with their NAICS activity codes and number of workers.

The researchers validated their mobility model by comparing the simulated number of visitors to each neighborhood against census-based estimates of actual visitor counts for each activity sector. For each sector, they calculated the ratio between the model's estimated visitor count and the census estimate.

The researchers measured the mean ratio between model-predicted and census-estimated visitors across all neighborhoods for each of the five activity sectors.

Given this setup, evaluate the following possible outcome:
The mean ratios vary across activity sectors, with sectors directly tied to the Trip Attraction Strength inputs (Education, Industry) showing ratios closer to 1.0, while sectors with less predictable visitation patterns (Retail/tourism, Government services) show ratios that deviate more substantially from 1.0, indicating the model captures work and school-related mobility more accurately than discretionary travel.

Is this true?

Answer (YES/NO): NO